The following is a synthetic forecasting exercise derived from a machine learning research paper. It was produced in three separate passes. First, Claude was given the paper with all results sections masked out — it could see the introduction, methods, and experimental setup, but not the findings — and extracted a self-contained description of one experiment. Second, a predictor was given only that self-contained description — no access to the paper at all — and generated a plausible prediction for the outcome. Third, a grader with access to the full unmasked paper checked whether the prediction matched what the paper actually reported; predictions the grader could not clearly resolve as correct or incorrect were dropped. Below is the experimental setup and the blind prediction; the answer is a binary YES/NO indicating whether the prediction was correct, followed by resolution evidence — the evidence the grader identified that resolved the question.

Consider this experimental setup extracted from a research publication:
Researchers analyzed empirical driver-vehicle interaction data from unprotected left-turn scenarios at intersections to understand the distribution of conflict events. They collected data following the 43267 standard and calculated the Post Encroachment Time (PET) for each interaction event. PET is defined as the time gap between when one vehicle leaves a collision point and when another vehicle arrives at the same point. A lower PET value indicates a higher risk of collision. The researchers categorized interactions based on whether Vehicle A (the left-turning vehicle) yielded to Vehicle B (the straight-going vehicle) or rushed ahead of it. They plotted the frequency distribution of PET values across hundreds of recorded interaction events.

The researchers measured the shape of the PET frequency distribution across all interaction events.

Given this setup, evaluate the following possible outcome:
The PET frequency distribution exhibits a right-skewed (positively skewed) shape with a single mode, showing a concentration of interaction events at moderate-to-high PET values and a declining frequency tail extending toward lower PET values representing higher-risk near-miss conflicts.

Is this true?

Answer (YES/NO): NO